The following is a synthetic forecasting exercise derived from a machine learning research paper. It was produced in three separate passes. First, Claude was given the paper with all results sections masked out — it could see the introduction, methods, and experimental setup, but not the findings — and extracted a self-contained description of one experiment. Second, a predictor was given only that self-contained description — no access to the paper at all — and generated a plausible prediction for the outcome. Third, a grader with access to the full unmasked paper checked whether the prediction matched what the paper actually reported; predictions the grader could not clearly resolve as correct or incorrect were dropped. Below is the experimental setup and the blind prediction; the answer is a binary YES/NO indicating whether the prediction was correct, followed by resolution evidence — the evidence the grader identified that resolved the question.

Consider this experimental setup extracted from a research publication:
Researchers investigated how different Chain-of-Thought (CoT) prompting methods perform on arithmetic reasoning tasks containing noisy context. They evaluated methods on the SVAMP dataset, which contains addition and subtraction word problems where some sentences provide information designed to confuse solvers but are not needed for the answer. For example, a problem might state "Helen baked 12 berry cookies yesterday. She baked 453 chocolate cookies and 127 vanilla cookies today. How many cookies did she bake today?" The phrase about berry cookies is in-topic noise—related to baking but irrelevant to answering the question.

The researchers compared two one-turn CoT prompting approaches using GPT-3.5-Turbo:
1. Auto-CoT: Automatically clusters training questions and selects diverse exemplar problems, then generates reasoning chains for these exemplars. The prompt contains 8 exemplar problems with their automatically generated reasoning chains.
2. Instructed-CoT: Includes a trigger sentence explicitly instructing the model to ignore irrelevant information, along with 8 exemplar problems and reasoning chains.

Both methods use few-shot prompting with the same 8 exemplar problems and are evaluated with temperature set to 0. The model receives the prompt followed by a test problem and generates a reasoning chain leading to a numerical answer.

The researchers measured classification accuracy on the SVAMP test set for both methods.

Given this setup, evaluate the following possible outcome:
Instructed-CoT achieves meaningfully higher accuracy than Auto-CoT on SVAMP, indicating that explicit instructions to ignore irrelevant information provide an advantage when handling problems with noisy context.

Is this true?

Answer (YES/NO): NO